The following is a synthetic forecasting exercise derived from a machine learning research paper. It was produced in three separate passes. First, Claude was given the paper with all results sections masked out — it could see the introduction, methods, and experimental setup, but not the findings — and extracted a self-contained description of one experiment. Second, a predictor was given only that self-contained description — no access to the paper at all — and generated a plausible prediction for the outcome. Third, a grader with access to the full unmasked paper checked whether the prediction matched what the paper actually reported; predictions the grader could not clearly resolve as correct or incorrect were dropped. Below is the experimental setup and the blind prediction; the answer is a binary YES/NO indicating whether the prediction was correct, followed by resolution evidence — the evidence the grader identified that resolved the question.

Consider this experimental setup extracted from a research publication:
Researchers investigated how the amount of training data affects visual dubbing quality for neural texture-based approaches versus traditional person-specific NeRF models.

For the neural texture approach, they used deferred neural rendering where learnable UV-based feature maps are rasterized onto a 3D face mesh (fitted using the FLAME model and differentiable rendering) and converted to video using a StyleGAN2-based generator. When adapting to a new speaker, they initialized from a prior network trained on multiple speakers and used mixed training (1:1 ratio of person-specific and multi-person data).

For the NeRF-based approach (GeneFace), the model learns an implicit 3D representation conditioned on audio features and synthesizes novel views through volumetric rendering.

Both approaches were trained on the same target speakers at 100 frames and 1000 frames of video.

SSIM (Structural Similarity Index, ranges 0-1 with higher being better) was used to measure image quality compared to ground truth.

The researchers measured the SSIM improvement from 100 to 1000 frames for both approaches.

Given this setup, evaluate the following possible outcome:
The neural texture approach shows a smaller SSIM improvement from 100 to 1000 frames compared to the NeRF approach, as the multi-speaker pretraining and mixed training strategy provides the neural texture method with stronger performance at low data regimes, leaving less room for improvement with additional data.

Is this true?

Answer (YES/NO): YES